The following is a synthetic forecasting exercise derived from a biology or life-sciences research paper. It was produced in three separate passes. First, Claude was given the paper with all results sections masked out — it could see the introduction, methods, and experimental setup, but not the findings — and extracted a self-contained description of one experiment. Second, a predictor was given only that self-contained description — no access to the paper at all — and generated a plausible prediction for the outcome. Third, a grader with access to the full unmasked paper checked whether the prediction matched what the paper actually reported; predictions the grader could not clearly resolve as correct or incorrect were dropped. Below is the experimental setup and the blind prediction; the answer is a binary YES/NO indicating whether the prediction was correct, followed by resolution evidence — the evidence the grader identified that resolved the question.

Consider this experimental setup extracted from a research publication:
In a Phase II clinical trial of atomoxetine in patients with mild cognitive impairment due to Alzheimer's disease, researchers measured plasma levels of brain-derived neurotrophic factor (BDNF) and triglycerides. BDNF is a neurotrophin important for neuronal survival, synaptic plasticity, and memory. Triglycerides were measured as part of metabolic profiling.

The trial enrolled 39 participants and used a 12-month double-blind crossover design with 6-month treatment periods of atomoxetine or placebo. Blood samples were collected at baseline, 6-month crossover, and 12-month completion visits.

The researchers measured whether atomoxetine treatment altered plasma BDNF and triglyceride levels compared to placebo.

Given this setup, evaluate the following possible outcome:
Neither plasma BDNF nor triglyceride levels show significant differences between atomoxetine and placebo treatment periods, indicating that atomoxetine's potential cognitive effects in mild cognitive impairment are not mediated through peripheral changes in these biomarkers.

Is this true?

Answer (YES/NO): NO